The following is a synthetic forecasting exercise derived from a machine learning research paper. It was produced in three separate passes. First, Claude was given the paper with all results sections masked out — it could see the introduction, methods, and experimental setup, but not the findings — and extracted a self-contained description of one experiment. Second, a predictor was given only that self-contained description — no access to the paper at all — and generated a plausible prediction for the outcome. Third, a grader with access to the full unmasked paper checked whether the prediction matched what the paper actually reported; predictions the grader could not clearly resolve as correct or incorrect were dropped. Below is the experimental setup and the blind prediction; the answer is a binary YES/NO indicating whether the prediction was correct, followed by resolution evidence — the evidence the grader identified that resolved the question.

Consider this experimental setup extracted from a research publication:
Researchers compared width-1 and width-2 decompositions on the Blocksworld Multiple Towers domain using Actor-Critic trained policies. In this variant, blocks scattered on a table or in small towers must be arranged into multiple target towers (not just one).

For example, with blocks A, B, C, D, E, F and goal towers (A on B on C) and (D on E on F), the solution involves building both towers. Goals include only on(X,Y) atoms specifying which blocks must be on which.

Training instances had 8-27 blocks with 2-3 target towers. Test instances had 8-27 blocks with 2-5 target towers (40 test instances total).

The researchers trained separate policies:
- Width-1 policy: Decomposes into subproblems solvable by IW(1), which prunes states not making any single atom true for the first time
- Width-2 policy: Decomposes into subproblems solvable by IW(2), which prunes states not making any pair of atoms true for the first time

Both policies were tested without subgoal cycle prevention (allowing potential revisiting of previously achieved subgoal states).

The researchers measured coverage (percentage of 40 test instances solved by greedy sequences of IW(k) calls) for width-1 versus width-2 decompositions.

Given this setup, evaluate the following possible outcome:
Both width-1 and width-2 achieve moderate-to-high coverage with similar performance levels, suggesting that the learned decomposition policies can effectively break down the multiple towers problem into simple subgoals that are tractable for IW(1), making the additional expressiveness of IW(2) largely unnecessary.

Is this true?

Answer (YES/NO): NO